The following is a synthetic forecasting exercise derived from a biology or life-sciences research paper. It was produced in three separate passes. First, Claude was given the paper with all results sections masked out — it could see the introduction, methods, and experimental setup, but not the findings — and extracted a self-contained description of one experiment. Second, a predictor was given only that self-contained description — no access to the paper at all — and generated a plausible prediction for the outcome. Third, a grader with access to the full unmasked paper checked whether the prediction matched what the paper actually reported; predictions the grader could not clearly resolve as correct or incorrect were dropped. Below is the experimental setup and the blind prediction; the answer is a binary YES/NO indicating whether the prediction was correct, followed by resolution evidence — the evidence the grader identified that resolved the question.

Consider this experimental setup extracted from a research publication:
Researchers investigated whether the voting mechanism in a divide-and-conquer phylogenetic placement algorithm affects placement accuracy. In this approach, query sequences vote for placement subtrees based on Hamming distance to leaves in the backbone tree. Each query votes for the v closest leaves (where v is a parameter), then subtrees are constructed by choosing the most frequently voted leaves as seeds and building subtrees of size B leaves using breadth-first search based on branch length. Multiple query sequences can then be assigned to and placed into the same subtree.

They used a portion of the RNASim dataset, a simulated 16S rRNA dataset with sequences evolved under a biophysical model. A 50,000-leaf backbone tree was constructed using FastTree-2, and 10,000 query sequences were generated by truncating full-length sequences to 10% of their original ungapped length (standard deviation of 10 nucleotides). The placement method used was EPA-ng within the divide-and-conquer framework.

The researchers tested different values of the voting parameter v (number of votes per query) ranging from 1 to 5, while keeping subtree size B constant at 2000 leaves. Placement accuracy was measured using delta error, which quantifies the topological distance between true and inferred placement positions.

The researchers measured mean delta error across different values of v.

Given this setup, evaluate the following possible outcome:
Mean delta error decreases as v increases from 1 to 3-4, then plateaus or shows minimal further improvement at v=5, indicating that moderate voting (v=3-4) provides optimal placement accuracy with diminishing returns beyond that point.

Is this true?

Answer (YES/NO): NO